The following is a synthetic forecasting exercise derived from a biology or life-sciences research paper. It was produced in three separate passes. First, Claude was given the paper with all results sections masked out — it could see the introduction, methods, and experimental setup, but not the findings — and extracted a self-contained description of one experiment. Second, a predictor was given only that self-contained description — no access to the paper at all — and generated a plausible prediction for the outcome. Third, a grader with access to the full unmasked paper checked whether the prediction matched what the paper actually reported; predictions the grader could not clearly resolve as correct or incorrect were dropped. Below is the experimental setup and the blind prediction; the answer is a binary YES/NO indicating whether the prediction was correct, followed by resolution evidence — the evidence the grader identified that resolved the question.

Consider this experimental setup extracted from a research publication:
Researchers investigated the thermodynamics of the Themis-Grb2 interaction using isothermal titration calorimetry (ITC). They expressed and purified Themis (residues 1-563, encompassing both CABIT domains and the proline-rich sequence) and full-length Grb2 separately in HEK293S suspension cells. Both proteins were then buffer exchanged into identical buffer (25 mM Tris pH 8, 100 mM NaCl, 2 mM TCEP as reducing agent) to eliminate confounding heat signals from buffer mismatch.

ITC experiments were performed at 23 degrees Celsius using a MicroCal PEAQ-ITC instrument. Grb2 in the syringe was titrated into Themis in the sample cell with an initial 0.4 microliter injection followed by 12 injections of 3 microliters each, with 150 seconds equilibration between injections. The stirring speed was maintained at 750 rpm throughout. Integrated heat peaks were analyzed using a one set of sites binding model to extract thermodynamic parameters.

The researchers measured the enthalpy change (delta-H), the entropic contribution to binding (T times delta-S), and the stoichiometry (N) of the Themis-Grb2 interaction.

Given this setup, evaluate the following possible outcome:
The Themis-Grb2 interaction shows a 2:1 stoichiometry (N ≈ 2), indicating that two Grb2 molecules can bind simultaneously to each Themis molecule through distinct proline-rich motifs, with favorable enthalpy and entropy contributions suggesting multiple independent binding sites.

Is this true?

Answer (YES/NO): NO